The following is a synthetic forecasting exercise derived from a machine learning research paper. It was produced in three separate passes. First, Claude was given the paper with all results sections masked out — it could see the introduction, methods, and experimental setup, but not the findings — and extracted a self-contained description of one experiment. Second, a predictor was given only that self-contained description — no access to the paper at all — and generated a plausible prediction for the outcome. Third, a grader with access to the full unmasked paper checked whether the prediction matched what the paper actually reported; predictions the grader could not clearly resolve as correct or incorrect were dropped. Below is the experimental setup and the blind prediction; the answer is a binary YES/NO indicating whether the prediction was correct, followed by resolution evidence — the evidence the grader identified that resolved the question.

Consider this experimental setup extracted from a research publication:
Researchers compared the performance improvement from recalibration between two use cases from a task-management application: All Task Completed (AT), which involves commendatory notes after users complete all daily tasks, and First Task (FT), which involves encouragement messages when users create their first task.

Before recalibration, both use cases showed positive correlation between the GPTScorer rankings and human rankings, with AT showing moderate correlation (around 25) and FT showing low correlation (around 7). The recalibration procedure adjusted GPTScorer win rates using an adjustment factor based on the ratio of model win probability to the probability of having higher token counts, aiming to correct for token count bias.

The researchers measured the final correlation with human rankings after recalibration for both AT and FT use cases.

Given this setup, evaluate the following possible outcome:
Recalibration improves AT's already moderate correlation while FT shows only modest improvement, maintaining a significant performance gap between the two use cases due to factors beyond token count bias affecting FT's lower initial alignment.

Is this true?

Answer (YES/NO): YES